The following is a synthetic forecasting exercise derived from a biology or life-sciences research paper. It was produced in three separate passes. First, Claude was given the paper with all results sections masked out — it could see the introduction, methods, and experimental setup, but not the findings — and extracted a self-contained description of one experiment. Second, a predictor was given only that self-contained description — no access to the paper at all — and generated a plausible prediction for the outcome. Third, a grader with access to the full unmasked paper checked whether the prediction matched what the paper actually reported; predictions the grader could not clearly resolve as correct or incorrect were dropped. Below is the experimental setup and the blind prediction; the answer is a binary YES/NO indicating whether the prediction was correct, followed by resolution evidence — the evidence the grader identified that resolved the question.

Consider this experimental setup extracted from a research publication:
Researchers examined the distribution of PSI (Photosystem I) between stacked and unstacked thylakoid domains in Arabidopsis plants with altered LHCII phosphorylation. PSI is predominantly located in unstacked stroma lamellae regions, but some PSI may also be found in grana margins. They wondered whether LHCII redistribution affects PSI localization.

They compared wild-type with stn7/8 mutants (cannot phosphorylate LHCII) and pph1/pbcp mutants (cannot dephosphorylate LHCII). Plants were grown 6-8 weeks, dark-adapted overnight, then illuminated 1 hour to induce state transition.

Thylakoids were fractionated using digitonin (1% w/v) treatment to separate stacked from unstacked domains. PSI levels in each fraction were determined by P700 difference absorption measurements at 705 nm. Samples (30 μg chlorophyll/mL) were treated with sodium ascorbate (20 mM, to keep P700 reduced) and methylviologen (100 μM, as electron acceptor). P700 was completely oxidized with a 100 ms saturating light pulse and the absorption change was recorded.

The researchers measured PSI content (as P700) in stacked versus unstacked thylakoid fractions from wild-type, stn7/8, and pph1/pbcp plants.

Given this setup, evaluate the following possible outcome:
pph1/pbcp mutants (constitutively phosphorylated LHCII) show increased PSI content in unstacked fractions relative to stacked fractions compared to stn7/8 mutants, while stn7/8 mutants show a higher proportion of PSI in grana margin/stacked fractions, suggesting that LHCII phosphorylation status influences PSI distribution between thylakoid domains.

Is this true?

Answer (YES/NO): NO